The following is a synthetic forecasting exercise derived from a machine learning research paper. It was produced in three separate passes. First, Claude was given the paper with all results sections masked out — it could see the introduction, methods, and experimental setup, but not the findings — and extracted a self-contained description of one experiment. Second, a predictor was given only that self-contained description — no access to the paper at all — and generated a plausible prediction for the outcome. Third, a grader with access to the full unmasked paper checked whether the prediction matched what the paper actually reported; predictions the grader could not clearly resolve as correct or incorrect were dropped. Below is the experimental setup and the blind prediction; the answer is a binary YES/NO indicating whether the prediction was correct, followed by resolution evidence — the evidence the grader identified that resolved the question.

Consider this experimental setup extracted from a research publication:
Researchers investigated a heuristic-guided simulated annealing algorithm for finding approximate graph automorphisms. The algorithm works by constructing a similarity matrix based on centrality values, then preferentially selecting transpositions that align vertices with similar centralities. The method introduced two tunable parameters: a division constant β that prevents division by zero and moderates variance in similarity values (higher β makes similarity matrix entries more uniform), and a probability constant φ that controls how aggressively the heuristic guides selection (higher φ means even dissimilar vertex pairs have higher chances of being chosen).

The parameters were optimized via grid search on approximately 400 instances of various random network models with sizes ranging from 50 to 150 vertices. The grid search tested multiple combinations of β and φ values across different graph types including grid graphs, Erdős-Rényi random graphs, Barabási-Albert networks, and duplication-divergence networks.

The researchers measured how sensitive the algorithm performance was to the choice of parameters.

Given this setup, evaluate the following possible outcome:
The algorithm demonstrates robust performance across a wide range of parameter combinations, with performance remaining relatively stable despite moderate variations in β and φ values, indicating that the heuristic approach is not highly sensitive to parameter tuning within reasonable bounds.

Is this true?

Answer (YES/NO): NO